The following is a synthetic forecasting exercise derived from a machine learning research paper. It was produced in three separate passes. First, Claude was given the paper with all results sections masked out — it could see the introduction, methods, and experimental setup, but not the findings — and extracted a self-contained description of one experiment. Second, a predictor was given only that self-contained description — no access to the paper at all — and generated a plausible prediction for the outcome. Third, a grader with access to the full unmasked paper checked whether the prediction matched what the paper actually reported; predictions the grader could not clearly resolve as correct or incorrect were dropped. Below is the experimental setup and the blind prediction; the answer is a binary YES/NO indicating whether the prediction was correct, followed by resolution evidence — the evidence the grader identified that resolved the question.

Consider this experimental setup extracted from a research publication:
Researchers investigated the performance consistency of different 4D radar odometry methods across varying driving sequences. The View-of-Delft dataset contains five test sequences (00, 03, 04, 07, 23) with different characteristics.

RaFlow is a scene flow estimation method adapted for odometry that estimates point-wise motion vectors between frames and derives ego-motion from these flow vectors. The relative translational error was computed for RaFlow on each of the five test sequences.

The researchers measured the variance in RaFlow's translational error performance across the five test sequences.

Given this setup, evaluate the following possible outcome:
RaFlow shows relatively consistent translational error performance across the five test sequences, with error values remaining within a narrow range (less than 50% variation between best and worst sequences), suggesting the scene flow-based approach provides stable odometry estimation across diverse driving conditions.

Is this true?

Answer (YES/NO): NO